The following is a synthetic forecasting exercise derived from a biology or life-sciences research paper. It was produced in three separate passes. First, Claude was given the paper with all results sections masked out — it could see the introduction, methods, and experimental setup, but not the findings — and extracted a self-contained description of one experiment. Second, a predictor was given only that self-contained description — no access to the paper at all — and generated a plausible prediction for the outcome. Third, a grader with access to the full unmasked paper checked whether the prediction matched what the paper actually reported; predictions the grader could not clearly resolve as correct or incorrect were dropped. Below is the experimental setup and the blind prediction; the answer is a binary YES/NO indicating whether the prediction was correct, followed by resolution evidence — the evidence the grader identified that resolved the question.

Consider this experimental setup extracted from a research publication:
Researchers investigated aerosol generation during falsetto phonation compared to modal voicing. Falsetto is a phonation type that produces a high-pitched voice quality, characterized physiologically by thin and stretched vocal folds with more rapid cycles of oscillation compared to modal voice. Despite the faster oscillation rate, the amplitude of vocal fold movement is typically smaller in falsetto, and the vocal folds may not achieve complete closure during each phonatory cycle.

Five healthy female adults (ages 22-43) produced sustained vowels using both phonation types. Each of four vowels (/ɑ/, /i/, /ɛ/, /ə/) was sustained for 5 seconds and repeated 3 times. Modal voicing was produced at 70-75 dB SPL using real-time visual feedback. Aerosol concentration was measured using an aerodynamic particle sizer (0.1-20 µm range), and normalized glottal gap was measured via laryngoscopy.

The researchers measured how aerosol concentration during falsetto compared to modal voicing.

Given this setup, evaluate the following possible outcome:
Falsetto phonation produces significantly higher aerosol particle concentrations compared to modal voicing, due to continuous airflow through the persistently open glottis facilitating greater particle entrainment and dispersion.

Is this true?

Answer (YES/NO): NO